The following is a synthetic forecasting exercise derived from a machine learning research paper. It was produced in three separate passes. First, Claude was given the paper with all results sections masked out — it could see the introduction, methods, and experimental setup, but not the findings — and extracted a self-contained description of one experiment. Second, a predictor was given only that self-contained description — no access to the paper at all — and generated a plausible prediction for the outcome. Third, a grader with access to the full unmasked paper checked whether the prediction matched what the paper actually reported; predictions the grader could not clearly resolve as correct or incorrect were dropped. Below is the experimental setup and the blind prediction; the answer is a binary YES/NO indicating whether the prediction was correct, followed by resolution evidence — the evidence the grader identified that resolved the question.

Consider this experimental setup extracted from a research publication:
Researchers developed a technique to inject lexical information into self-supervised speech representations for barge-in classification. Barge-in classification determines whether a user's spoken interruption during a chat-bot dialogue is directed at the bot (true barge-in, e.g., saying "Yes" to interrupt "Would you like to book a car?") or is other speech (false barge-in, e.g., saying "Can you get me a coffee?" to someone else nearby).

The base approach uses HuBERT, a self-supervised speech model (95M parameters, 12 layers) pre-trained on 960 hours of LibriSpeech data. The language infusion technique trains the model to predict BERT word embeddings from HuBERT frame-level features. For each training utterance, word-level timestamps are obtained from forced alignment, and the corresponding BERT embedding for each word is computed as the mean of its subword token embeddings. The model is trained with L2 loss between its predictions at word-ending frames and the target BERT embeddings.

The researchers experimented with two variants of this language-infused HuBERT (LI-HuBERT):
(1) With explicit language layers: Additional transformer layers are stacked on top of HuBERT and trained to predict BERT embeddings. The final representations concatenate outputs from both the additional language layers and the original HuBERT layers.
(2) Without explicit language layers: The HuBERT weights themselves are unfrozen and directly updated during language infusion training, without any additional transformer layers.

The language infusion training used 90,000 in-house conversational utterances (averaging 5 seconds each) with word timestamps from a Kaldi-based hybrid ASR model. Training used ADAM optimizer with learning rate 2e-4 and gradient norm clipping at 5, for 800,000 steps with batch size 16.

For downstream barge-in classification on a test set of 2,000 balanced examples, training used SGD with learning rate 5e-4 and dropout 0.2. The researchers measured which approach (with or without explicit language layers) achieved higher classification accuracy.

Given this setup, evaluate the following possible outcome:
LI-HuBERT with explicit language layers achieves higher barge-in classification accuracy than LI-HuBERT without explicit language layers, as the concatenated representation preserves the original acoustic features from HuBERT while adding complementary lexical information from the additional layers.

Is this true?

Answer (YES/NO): YES